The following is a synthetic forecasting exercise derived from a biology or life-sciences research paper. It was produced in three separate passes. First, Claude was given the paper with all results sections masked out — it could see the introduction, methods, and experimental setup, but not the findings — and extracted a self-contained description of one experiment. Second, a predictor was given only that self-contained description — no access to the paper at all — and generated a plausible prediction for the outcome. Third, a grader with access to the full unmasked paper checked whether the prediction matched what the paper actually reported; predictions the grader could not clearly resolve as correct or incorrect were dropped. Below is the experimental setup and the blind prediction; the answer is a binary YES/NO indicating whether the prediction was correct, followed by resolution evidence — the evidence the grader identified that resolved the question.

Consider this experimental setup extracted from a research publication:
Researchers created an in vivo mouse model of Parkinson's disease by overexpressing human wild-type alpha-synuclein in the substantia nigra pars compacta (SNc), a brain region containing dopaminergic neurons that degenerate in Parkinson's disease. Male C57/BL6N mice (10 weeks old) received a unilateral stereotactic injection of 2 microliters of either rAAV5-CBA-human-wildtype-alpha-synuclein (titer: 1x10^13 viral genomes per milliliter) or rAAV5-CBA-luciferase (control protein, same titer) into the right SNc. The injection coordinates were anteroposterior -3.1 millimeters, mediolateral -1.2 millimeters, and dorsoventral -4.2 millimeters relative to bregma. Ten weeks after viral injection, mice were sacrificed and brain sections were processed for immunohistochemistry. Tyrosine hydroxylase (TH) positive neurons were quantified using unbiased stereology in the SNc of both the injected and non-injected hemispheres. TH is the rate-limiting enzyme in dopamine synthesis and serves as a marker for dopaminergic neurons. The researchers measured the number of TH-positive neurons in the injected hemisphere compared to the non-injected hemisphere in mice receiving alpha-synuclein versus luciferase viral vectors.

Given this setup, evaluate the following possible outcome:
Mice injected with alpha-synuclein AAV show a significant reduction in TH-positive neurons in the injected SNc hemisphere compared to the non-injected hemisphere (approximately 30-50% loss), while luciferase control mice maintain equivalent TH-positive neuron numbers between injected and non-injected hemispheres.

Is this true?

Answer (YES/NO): NO